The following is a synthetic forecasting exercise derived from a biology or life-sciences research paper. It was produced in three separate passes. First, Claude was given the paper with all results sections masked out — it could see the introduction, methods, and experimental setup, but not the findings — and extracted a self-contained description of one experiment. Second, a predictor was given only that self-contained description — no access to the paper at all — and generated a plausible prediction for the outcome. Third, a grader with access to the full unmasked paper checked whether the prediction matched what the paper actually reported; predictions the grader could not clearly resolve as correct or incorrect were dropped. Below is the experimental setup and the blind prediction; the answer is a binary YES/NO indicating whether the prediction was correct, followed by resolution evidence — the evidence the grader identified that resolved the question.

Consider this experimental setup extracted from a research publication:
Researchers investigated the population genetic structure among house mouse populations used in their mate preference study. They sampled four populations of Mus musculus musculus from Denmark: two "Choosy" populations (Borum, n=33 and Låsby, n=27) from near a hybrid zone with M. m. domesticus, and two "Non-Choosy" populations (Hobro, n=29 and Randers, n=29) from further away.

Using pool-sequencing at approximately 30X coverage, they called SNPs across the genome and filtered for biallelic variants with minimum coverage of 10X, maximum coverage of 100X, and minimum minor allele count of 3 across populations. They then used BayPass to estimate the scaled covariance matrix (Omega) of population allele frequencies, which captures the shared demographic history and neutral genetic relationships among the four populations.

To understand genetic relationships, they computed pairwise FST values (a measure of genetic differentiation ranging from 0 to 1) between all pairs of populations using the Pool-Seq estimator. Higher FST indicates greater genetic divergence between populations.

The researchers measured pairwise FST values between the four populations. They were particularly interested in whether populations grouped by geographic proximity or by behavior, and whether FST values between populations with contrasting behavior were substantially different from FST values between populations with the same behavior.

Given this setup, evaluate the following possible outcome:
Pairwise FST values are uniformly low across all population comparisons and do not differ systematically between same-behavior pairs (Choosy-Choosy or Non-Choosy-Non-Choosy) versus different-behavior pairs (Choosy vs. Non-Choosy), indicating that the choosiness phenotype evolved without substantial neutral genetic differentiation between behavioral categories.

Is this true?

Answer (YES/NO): YES